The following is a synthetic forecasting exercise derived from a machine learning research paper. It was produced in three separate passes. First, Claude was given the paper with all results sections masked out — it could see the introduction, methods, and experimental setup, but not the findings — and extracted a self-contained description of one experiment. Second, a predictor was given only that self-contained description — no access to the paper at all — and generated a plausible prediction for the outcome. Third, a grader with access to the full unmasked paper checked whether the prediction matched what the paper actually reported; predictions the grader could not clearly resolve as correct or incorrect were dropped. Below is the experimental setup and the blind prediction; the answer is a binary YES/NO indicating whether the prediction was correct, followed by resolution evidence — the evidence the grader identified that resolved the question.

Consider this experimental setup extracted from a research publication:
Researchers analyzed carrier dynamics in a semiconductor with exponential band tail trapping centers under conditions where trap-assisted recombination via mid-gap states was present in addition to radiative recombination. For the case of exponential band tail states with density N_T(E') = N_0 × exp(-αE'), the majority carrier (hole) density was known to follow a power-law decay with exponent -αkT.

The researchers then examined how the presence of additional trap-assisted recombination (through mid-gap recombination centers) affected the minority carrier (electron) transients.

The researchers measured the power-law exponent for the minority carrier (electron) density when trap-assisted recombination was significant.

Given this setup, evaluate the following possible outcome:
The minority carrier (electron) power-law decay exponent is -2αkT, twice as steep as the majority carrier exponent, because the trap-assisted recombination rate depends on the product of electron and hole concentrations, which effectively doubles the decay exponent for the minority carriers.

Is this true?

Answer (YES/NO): NO